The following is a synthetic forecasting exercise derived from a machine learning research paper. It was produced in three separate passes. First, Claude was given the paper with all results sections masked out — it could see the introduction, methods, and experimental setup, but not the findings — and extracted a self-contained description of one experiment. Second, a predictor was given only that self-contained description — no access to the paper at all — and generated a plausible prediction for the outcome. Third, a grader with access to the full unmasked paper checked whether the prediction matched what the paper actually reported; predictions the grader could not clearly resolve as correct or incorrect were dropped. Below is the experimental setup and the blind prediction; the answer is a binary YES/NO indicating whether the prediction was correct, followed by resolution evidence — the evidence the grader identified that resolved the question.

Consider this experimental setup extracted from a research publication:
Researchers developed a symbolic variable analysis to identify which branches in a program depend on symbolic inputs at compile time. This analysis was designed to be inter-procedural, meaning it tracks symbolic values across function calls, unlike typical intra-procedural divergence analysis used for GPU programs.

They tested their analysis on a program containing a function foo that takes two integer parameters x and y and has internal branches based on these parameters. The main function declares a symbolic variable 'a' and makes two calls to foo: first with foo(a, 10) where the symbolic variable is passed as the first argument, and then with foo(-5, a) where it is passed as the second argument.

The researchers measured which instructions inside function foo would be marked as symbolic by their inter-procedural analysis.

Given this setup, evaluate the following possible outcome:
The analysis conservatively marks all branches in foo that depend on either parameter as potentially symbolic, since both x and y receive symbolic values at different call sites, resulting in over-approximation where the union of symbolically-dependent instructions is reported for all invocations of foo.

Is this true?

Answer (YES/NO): YES